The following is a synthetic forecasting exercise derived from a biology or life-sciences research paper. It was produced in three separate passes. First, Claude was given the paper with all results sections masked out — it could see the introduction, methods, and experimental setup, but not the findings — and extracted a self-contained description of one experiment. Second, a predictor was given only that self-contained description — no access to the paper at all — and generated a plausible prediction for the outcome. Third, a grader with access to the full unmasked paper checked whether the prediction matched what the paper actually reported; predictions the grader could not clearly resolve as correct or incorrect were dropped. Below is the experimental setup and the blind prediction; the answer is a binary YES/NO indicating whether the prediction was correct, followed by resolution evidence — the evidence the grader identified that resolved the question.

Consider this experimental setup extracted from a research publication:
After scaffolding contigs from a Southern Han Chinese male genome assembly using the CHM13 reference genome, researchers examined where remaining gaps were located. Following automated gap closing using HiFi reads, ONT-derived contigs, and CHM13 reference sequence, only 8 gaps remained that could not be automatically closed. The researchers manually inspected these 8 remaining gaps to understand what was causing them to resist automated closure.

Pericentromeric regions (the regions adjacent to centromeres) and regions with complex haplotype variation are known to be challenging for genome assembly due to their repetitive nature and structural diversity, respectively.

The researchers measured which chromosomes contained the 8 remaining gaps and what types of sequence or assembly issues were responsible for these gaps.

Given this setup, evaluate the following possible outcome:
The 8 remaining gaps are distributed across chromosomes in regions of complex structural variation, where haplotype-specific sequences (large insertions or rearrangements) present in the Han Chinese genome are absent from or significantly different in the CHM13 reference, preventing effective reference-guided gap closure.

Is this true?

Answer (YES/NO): NO